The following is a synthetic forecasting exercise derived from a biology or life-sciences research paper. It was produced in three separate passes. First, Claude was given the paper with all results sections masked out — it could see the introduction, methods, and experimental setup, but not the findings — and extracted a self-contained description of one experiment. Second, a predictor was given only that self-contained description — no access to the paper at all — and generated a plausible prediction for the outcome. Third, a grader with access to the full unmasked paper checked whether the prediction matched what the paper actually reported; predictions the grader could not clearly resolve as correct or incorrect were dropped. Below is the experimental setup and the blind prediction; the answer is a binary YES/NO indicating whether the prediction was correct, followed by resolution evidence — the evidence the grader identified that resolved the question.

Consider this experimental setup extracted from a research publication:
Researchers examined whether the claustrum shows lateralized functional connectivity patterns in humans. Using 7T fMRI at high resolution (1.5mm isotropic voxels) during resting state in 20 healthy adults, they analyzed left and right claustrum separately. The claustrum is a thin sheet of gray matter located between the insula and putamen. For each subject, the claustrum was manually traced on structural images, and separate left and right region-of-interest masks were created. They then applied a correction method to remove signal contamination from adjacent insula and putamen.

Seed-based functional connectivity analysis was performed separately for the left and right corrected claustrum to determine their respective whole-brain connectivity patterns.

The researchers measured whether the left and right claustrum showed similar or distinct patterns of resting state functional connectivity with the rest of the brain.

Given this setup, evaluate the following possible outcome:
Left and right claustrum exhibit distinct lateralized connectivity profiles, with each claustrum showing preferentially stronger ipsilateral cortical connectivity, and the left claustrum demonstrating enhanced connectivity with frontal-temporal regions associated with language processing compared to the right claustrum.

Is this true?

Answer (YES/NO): NO